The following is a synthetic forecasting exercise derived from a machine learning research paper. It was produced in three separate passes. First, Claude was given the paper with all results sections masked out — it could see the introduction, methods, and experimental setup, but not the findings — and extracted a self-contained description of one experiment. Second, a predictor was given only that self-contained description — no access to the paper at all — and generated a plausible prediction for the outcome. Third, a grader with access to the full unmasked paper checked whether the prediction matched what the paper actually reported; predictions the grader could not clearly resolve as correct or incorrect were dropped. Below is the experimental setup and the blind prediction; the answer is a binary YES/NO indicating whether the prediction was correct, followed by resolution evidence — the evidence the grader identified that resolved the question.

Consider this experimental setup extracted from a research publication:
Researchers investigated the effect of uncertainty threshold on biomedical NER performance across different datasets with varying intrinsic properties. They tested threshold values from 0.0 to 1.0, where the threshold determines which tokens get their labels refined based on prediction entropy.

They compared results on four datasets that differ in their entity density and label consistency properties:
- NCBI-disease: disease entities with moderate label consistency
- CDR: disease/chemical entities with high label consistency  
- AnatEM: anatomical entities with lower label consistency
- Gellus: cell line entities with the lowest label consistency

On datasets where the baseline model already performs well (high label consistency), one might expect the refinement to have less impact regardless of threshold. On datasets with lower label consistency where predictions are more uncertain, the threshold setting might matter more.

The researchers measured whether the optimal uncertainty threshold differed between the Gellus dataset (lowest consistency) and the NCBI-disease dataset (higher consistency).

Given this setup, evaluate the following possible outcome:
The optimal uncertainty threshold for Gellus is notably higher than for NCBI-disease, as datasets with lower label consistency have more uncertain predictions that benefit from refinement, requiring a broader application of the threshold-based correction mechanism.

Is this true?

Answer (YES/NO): NO